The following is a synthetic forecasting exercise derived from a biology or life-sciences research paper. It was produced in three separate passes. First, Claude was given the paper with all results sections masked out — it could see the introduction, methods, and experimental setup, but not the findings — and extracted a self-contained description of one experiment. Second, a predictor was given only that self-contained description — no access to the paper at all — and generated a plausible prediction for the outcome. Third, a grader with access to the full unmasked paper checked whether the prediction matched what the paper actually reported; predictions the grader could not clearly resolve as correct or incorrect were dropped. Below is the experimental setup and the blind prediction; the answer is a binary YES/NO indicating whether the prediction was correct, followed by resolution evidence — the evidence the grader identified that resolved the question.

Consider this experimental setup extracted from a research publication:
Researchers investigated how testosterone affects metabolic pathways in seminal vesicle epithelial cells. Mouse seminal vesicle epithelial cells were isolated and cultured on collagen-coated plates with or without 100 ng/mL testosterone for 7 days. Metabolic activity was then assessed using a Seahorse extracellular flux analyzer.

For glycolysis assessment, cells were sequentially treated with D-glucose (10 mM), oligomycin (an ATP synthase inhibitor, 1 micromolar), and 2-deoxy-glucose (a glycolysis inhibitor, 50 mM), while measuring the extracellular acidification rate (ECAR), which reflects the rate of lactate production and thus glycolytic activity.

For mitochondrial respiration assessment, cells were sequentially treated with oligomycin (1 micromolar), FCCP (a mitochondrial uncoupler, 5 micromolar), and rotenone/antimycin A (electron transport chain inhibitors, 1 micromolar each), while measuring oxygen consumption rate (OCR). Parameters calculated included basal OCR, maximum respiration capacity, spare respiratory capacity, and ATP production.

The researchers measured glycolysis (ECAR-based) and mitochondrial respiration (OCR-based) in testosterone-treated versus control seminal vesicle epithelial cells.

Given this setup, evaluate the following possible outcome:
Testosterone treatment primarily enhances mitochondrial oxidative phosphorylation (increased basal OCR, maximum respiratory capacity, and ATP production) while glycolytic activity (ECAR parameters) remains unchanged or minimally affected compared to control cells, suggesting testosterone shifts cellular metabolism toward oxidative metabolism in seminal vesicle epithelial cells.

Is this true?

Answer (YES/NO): NO